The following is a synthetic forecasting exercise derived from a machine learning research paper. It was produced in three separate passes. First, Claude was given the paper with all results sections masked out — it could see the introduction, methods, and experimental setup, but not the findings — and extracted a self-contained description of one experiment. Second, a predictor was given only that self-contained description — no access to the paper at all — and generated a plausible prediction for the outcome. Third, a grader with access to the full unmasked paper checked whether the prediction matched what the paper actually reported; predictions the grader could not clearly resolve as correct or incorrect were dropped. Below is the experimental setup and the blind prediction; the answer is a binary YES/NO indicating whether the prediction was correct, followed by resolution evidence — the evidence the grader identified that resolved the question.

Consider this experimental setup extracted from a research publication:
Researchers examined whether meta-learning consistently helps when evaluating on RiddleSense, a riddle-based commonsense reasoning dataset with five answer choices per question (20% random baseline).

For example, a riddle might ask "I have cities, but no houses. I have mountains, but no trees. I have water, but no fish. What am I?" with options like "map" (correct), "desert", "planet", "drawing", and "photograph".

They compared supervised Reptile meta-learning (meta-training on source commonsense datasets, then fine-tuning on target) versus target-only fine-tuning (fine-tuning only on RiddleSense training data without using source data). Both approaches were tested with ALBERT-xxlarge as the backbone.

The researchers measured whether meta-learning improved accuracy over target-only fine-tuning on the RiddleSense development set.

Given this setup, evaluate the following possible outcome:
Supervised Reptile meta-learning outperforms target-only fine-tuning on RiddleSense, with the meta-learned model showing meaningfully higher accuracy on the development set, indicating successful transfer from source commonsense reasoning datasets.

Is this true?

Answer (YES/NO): NO